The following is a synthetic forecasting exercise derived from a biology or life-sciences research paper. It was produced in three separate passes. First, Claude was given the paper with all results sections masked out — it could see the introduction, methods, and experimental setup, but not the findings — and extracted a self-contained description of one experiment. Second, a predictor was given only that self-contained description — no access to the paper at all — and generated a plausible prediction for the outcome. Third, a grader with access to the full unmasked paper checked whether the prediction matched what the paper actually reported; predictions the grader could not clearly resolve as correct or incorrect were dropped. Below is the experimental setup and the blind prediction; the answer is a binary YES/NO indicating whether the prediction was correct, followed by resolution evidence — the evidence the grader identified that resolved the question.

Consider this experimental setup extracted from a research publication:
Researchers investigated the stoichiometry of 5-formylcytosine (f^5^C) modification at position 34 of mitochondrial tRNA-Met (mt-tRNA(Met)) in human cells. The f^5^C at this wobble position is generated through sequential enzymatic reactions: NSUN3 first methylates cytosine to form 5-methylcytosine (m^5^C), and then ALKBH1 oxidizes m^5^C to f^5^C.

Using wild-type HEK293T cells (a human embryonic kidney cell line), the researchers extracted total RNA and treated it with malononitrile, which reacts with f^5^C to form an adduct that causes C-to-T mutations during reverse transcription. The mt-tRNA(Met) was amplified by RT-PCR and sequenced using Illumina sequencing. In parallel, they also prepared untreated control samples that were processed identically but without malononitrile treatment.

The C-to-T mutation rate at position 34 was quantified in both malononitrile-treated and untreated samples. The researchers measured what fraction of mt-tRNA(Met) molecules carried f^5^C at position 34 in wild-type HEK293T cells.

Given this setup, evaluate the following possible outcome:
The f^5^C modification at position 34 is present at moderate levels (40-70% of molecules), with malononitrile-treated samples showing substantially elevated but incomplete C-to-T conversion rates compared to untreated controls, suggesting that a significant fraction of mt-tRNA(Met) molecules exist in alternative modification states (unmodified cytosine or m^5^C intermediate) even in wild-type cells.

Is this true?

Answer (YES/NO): NO